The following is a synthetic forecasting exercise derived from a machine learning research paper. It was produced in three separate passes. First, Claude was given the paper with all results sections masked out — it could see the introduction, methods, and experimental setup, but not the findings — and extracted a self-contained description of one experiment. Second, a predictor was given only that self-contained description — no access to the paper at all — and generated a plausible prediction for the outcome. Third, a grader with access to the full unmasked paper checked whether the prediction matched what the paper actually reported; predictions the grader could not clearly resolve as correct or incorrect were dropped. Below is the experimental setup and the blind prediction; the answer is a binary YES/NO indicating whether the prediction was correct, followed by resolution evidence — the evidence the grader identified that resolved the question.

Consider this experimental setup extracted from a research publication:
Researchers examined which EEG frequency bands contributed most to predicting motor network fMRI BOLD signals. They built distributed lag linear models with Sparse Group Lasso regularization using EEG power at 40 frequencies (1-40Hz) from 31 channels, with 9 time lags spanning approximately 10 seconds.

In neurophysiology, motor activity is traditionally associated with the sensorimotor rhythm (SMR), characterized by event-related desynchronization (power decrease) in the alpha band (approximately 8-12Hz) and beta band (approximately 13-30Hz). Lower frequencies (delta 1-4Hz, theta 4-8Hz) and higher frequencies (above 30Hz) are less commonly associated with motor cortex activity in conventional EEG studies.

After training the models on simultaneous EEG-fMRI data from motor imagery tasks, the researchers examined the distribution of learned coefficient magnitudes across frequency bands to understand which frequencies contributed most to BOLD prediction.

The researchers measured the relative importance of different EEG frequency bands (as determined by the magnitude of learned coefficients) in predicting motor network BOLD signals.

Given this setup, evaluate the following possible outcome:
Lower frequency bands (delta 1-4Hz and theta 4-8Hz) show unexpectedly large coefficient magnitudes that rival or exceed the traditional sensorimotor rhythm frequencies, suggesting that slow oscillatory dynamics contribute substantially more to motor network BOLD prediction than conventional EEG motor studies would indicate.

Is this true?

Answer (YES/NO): NO